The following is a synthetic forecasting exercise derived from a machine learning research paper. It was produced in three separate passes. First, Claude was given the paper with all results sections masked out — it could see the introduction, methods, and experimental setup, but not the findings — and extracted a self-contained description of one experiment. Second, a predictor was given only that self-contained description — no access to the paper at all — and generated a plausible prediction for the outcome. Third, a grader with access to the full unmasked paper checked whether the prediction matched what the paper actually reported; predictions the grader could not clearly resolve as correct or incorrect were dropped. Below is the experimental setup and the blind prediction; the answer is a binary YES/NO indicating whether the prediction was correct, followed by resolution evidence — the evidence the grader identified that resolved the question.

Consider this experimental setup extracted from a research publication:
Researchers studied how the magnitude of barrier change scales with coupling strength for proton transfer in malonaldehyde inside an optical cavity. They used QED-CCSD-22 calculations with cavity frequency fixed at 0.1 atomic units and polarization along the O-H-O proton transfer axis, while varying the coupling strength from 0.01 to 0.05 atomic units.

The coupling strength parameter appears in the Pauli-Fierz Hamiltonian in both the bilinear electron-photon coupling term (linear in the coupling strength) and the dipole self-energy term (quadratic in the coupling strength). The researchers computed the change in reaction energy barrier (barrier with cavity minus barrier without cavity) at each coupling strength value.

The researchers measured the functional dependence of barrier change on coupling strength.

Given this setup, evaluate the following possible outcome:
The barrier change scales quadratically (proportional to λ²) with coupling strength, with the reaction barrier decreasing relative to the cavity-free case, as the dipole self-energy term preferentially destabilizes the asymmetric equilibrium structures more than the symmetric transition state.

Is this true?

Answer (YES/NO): NO